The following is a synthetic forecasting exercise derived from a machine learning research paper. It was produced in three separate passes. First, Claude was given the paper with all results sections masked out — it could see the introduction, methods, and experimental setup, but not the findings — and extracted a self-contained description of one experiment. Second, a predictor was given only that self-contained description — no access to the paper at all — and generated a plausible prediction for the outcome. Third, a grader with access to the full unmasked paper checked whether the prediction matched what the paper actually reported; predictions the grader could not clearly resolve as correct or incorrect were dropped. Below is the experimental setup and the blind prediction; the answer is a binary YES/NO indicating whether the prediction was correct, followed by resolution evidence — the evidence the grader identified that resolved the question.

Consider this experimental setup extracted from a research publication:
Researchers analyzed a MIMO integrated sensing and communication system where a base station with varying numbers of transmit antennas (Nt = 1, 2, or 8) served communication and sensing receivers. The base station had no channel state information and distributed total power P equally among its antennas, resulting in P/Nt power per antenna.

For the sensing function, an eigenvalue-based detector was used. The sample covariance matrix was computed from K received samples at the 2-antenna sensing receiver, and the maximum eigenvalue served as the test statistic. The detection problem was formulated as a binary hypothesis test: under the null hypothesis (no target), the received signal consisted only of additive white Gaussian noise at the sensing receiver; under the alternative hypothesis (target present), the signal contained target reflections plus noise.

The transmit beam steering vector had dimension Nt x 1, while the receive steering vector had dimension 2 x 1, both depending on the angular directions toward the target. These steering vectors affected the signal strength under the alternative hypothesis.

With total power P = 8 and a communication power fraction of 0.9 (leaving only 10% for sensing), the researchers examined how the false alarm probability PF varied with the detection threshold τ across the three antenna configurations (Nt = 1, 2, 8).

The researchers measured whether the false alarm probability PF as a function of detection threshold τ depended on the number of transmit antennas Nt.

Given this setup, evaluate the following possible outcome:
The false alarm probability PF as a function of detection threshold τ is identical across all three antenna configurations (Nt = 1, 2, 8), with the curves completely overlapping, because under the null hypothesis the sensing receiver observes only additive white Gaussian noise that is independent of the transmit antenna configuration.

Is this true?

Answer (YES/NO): YES